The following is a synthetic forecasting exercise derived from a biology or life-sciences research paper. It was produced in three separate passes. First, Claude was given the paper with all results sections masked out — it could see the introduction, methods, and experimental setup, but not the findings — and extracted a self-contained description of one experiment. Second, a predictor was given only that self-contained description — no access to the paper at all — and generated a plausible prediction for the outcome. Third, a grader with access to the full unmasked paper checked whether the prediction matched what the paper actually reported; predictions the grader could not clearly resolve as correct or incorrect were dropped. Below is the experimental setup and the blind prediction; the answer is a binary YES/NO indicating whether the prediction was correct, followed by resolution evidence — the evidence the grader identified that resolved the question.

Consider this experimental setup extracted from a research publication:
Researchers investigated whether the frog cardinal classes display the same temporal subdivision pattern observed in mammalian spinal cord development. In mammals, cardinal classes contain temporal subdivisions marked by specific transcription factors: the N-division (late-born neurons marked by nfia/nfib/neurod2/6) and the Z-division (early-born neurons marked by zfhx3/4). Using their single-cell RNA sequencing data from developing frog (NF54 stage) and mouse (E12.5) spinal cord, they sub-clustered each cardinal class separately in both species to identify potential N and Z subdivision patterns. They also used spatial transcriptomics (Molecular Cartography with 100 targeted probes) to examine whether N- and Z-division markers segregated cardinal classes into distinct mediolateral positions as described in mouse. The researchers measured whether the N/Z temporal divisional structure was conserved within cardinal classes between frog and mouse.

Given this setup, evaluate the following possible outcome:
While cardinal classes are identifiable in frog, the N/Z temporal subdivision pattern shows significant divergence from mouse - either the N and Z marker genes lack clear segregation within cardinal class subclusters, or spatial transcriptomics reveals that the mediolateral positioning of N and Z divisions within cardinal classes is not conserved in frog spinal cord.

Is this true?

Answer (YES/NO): NO